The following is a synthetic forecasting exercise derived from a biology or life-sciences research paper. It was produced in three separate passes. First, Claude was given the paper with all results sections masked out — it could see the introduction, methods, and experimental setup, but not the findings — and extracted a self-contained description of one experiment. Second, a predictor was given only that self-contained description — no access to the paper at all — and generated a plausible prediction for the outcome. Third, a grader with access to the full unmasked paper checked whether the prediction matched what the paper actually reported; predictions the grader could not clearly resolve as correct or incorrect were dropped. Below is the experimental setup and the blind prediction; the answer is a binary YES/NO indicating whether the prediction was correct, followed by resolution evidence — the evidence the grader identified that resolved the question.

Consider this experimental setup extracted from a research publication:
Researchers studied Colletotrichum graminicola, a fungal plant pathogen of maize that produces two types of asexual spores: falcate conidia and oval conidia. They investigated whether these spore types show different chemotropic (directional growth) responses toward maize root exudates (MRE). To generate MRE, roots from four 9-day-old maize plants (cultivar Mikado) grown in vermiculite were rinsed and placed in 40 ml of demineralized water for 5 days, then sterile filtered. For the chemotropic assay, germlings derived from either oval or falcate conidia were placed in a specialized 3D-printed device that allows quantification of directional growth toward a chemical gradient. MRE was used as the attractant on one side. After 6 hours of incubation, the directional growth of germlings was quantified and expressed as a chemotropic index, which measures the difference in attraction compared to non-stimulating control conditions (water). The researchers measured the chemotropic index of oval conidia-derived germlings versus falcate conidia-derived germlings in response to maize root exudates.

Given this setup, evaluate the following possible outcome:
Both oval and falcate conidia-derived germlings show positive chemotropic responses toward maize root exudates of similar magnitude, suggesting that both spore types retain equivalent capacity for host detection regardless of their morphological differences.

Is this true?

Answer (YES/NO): NO